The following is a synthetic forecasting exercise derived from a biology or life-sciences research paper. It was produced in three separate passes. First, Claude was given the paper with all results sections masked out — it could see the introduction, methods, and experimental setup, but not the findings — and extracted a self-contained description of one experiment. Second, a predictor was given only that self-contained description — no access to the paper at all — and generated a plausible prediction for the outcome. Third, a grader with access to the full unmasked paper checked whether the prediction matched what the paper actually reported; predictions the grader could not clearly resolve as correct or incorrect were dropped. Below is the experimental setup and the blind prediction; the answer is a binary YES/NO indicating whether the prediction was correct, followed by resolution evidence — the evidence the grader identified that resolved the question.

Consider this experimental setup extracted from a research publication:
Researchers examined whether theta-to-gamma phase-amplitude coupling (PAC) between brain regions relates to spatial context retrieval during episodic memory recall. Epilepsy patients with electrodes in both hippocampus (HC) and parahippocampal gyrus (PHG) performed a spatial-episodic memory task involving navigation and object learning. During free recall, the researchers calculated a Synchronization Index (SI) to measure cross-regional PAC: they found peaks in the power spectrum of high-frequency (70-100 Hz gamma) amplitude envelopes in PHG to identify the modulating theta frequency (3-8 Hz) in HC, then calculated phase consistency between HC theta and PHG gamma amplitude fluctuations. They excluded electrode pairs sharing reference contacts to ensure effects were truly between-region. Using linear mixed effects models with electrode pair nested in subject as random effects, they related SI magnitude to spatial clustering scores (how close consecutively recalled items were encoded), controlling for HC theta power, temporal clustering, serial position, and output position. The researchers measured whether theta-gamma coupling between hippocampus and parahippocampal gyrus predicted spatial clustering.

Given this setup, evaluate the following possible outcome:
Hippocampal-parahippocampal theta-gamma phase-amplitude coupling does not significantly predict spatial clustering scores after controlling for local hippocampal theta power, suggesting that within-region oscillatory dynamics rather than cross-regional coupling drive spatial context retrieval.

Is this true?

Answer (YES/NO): NO